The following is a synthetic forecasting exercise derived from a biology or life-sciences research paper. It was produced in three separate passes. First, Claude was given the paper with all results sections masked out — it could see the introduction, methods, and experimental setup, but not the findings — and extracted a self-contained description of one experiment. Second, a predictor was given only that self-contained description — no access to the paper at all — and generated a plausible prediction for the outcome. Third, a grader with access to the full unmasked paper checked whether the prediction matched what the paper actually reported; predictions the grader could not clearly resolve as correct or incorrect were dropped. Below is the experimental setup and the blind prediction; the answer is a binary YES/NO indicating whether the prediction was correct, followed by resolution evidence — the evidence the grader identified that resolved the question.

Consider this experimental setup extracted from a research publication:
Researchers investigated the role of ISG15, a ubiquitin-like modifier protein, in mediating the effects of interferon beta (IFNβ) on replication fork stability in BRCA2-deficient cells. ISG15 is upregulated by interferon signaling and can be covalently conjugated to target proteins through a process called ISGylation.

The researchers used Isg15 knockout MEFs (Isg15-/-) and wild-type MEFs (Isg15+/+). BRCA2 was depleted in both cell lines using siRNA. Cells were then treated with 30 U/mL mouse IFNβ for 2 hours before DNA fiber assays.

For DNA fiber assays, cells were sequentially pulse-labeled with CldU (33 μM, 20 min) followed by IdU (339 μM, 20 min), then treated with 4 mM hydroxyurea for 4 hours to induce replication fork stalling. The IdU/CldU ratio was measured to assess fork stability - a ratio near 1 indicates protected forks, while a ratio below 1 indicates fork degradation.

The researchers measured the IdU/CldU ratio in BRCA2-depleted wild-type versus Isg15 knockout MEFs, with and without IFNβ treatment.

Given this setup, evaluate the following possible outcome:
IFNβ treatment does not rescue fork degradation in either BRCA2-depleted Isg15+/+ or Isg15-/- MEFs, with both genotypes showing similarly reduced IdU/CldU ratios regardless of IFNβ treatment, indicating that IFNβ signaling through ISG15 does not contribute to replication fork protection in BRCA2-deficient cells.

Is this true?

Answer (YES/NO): NO